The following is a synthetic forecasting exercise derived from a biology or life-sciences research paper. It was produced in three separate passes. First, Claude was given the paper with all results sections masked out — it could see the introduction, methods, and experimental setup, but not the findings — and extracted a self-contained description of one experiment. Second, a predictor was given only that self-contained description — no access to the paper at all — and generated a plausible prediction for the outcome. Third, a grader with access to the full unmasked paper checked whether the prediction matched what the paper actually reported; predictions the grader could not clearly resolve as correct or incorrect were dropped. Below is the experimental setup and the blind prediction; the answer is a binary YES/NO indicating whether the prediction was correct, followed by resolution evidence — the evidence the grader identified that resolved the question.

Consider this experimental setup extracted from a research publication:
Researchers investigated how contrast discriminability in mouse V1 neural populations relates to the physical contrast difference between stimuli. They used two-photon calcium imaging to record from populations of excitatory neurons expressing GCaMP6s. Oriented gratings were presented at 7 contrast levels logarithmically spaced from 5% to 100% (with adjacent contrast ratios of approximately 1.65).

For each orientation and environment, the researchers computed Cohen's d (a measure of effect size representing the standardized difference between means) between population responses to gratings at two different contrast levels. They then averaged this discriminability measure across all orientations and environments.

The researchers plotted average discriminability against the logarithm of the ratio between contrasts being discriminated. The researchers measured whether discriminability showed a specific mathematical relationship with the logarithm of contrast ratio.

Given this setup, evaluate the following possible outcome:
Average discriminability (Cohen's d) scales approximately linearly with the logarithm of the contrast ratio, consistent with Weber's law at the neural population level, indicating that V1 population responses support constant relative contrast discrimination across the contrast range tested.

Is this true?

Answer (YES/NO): YES